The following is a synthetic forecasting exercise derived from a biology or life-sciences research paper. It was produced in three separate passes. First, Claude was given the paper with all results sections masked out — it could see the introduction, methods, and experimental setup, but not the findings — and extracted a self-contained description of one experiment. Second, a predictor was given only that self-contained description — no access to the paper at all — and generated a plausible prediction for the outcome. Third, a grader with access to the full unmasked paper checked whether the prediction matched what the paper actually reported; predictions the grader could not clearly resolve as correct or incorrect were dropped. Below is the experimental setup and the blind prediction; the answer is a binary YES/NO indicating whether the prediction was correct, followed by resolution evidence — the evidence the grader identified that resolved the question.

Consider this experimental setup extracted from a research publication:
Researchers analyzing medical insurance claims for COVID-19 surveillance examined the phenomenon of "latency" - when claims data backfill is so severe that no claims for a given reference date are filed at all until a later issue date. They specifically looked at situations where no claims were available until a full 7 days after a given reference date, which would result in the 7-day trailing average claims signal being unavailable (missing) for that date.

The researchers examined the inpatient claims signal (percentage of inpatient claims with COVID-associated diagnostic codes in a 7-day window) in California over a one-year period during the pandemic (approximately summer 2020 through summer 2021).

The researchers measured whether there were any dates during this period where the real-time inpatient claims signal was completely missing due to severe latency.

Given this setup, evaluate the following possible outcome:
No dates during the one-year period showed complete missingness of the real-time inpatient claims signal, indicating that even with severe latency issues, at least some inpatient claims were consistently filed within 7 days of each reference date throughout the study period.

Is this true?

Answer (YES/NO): NO